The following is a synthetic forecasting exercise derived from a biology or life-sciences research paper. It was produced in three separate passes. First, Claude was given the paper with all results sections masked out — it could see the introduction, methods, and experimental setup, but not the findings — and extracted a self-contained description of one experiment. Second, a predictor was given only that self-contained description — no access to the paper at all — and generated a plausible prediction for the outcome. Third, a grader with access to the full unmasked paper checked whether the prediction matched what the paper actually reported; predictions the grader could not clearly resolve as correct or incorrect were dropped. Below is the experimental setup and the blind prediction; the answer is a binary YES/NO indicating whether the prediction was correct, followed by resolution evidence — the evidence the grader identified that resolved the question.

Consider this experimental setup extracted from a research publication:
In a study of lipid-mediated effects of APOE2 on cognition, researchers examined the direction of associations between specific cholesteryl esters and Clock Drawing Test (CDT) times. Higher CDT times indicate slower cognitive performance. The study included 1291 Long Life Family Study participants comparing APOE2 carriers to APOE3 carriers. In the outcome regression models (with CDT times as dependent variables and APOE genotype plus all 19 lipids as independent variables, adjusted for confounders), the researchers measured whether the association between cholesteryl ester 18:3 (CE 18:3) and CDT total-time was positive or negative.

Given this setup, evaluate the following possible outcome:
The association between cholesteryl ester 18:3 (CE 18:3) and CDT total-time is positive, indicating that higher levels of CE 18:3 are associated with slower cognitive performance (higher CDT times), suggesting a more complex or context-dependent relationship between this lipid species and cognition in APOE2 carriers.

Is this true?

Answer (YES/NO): YES